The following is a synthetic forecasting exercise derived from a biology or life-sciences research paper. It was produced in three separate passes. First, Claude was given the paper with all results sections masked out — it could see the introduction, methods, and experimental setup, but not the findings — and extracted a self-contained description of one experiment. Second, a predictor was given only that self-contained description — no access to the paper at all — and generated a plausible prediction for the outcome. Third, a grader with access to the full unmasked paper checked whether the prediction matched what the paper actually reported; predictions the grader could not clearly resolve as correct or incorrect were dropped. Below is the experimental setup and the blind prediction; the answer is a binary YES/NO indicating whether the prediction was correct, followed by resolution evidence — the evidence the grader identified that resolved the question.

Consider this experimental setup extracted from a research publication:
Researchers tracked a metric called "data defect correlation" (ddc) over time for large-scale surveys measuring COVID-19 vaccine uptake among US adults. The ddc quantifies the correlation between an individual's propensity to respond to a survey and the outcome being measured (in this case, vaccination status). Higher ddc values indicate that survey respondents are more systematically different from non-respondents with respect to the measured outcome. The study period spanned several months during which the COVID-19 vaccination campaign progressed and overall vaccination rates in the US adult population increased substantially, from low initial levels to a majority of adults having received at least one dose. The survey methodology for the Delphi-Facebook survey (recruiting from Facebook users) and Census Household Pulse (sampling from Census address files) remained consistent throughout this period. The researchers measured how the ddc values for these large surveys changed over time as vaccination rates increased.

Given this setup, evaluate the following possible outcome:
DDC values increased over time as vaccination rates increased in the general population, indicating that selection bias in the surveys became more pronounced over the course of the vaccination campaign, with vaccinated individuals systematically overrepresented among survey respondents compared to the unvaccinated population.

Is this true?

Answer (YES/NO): YES